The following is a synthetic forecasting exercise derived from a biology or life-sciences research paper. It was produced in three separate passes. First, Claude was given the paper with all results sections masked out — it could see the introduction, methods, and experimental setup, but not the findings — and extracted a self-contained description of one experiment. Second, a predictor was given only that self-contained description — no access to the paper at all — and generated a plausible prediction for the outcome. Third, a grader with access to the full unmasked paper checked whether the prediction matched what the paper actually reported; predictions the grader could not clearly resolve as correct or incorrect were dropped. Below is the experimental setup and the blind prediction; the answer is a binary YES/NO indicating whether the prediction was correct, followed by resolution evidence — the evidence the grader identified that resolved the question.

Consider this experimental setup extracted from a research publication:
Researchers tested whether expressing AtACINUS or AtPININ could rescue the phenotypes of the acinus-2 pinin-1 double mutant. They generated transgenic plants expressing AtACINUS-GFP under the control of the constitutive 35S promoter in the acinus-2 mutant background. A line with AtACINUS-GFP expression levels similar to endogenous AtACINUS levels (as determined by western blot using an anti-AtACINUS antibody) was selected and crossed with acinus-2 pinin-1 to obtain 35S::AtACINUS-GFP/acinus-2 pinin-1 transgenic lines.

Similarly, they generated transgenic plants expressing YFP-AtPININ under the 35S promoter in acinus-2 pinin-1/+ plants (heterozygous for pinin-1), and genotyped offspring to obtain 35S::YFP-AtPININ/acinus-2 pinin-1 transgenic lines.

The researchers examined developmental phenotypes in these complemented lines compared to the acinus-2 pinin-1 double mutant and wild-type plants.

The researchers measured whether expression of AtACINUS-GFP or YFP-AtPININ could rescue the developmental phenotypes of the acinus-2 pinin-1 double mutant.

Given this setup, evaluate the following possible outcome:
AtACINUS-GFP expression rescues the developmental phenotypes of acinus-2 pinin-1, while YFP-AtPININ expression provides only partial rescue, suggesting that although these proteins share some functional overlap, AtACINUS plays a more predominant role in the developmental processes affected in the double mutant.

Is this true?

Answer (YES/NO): NO